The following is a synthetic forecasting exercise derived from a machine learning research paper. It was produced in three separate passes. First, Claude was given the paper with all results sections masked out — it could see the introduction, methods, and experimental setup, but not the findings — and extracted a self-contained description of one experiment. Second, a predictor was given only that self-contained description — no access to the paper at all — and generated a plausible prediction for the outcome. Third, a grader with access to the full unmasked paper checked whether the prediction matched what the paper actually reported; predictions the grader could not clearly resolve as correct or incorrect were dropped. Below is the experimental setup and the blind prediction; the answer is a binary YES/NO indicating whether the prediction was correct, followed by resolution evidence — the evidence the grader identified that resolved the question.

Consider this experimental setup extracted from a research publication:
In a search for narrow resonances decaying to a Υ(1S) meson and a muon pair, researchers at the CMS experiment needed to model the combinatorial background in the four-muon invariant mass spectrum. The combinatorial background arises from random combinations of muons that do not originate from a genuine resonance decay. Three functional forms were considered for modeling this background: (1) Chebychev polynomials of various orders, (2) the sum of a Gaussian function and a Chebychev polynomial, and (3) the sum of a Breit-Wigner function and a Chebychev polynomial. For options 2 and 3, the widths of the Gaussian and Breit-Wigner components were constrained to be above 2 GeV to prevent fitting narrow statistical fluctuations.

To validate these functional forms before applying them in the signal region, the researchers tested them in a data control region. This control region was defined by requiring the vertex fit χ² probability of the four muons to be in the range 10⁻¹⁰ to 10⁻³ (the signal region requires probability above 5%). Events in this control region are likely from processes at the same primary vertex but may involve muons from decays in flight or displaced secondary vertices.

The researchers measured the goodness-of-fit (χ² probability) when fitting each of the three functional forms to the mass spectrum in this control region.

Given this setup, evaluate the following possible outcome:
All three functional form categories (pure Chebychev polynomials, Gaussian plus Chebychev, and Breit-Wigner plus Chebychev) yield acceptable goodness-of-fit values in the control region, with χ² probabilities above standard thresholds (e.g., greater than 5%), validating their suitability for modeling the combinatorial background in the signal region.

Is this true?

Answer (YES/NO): YES